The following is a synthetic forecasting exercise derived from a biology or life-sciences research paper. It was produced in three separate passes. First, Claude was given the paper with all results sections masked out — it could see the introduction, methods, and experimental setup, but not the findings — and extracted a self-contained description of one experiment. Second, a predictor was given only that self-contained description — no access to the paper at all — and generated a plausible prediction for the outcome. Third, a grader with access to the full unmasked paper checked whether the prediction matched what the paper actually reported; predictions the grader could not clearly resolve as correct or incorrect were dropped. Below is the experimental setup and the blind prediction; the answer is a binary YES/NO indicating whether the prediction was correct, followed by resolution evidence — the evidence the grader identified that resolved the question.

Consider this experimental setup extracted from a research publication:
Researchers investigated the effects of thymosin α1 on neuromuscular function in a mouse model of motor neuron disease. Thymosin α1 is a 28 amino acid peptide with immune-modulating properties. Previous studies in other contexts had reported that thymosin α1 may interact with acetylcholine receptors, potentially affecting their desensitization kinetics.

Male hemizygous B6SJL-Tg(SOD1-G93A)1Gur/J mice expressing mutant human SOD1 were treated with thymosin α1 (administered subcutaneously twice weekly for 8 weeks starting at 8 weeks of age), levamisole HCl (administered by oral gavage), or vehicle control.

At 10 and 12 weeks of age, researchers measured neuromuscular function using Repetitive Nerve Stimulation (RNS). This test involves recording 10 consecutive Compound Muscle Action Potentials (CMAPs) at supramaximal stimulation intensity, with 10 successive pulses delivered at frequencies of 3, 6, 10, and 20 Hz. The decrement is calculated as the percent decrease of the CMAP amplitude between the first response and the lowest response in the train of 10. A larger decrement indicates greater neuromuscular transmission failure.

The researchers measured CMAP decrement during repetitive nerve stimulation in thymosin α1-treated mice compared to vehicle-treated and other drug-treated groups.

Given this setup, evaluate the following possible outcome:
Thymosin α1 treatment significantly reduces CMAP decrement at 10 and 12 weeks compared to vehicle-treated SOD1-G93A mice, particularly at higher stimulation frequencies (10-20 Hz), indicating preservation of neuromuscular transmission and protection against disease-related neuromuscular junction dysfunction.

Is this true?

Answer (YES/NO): NO